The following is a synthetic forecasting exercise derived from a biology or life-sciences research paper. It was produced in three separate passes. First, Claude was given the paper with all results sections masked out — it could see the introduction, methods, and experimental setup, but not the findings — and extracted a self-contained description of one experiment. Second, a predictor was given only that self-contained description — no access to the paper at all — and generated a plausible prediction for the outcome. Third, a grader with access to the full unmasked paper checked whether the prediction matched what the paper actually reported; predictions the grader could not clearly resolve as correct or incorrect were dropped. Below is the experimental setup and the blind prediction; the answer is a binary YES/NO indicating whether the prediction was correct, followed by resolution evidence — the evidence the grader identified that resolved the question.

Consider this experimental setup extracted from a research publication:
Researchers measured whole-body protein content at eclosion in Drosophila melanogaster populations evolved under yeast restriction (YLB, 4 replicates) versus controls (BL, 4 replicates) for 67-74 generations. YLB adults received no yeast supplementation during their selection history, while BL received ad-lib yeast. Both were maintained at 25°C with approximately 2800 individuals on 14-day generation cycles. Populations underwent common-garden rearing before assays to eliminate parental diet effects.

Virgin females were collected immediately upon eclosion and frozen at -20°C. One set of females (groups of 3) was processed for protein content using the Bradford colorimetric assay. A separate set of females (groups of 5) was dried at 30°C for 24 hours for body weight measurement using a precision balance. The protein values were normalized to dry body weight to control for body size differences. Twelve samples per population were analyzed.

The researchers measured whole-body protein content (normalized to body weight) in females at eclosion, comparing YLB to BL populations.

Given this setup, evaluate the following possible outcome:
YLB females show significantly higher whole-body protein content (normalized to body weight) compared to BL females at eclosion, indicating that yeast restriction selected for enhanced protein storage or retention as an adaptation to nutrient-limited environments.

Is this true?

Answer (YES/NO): YES